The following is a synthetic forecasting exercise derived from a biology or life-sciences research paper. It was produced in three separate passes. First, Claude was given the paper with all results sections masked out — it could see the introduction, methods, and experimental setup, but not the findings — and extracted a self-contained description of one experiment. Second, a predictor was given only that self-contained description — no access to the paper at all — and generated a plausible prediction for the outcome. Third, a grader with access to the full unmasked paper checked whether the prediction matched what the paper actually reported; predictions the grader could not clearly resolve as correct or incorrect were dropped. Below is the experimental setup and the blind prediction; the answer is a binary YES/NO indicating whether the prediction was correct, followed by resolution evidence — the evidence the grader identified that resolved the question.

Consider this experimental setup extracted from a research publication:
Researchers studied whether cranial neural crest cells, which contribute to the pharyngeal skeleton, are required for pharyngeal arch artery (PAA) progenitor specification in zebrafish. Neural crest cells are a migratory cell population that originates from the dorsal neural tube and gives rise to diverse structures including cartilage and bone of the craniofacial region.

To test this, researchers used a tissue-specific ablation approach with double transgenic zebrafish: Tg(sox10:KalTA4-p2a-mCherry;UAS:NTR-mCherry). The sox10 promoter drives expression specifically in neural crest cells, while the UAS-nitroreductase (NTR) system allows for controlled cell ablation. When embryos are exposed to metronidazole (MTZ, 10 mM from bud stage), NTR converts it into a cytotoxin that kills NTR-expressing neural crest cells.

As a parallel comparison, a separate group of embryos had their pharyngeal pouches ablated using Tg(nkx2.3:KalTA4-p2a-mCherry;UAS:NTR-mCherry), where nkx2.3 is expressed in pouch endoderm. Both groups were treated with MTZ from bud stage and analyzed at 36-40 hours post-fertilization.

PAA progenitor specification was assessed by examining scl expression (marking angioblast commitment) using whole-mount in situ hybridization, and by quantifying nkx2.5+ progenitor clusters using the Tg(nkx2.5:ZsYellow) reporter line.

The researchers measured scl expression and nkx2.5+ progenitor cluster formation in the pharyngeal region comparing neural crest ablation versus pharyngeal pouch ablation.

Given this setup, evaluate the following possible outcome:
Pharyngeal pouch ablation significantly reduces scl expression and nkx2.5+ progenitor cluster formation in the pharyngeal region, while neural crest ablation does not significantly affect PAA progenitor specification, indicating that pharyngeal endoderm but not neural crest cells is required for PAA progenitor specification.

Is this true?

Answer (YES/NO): YES